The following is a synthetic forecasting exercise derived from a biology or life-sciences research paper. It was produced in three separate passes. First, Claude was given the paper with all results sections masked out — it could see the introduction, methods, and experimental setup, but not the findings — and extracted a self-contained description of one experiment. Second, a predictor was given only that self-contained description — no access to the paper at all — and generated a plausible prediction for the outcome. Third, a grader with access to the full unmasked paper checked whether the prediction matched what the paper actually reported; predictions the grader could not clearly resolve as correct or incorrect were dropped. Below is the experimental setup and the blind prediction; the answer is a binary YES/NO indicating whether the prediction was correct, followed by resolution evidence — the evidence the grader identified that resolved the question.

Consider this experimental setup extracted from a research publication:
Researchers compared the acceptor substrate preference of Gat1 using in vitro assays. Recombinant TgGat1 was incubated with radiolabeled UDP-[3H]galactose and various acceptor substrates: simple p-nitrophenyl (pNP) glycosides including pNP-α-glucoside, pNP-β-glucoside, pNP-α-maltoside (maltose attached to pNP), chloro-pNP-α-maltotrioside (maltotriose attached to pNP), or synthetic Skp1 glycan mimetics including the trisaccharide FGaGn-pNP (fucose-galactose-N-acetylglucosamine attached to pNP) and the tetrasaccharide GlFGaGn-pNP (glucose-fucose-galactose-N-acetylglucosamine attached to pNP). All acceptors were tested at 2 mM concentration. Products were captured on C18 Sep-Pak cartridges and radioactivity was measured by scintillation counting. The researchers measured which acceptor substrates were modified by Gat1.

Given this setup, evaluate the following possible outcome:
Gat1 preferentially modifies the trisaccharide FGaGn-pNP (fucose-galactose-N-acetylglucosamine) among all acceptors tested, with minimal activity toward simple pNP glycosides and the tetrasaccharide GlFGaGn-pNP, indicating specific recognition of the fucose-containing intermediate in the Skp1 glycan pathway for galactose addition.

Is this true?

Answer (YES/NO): NO